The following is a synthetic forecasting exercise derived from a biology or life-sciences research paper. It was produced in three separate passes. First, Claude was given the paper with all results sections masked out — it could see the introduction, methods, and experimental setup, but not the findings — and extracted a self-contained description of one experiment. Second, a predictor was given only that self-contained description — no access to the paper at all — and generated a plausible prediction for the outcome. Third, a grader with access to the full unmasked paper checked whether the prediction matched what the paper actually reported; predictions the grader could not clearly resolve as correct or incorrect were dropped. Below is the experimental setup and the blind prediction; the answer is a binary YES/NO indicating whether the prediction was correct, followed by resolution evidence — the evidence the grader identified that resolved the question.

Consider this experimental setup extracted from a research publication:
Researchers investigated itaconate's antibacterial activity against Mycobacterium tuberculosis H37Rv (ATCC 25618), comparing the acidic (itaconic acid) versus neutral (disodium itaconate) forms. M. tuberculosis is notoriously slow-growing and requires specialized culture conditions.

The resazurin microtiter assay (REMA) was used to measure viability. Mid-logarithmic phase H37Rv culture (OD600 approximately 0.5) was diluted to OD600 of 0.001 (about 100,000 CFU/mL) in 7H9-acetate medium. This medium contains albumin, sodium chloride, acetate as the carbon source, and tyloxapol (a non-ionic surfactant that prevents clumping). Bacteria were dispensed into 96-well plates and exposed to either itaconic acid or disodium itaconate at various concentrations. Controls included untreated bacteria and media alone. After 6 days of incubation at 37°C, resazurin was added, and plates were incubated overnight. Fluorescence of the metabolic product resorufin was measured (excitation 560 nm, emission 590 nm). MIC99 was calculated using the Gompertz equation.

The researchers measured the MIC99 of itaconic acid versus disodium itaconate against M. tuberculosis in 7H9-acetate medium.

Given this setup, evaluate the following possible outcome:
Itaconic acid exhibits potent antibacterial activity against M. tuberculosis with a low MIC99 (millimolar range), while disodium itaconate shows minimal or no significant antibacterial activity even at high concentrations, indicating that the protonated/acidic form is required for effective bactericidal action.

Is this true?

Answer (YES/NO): NO